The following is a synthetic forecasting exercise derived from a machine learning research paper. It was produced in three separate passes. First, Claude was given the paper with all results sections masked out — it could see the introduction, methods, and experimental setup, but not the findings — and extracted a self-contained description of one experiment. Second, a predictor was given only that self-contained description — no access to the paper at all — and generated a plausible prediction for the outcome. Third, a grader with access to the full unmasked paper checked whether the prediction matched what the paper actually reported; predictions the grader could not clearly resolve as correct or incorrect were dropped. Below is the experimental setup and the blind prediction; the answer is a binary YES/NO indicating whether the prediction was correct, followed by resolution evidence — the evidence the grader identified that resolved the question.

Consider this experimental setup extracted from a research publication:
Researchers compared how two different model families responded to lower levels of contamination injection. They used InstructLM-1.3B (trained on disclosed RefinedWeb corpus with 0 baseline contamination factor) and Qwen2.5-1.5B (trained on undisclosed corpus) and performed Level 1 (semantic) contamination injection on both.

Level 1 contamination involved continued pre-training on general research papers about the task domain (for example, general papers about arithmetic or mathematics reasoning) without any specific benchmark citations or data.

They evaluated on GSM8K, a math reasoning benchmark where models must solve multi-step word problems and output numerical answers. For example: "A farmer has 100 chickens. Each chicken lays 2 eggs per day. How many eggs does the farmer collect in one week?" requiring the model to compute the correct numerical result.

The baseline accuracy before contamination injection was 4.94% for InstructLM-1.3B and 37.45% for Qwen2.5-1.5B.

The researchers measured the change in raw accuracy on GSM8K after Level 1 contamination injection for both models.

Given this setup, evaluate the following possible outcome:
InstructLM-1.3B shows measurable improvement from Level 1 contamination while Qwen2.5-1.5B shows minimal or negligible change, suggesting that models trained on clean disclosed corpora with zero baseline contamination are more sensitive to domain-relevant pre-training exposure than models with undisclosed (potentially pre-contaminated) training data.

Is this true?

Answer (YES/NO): NO